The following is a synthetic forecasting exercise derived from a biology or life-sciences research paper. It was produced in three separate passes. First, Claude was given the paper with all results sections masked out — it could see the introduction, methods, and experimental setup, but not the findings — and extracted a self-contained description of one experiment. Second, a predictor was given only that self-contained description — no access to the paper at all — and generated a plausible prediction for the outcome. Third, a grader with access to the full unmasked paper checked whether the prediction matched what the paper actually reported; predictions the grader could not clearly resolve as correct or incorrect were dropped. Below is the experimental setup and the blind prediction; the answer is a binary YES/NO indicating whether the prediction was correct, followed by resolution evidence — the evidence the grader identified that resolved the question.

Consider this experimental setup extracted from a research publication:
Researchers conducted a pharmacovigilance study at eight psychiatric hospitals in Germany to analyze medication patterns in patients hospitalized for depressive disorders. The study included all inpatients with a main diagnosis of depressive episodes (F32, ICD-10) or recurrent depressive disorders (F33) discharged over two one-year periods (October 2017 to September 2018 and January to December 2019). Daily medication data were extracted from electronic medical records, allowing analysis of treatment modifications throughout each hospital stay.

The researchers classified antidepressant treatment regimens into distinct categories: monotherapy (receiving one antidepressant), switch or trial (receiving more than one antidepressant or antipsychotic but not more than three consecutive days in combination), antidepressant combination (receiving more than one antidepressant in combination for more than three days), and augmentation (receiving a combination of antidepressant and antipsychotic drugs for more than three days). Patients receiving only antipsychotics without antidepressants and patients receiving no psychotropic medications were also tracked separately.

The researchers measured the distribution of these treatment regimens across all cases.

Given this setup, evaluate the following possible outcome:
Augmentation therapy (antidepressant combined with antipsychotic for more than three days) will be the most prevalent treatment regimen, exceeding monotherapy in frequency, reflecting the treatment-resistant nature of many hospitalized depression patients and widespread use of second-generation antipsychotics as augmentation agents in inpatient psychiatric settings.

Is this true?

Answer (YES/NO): NO